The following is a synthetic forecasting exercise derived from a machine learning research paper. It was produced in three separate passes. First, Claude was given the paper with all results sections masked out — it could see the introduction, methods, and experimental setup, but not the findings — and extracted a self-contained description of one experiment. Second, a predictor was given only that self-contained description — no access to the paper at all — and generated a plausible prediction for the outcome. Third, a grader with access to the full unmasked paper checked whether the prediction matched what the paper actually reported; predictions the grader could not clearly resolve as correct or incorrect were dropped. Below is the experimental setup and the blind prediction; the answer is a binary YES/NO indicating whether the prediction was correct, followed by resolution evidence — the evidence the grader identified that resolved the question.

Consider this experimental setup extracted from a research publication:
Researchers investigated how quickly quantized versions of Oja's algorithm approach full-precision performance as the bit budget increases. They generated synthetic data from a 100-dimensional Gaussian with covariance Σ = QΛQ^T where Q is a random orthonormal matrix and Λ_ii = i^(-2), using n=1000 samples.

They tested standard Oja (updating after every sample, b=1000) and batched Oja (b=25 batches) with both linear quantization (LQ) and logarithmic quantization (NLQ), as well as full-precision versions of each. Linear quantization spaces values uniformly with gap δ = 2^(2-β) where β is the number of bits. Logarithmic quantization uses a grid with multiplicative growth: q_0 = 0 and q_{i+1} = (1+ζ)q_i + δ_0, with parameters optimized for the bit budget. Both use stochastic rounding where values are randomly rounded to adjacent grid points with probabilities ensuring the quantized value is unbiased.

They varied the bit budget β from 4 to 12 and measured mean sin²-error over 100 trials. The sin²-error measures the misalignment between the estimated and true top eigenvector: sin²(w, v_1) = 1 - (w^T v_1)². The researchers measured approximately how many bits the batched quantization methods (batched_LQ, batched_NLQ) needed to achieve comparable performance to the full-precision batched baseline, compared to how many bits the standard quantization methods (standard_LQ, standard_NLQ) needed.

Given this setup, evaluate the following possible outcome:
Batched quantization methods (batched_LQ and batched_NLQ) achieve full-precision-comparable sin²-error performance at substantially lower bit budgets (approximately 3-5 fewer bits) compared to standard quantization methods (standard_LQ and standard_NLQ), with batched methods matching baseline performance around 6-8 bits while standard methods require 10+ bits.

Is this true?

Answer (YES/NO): YES